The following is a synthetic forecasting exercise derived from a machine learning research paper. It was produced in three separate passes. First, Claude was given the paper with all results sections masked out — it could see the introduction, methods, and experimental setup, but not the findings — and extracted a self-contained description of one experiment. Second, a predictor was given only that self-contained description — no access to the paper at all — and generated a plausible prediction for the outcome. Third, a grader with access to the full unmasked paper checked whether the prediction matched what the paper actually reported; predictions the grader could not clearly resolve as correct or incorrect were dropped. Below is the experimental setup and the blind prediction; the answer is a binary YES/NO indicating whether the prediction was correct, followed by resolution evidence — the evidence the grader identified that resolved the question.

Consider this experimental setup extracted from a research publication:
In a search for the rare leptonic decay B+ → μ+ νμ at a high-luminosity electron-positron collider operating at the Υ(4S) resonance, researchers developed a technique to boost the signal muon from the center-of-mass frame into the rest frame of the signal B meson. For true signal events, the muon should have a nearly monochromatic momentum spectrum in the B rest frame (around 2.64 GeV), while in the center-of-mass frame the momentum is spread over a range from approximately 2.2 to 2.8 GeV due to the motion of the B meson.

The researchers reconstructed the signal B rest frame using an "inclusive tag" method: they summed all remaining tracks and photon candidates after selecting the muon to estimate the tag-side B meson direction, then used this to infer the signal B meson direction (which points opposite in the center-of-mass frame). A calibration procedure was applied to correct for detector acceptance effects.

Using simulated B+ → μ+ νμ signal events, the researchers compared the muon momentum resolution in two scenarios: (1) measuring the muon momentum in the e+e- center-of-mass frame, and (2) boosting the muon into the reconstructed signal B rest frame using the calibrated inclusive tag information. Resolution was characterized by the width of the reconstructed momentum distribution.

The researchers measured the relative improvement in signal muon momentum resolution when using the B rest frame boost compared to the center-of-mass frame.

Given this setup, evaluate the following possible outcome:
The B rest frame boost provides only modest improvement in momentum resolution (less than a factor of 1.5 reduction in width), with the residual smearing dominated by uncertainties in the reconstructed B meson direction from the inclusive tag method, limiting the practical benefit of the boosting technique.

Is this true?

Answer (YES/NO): NO